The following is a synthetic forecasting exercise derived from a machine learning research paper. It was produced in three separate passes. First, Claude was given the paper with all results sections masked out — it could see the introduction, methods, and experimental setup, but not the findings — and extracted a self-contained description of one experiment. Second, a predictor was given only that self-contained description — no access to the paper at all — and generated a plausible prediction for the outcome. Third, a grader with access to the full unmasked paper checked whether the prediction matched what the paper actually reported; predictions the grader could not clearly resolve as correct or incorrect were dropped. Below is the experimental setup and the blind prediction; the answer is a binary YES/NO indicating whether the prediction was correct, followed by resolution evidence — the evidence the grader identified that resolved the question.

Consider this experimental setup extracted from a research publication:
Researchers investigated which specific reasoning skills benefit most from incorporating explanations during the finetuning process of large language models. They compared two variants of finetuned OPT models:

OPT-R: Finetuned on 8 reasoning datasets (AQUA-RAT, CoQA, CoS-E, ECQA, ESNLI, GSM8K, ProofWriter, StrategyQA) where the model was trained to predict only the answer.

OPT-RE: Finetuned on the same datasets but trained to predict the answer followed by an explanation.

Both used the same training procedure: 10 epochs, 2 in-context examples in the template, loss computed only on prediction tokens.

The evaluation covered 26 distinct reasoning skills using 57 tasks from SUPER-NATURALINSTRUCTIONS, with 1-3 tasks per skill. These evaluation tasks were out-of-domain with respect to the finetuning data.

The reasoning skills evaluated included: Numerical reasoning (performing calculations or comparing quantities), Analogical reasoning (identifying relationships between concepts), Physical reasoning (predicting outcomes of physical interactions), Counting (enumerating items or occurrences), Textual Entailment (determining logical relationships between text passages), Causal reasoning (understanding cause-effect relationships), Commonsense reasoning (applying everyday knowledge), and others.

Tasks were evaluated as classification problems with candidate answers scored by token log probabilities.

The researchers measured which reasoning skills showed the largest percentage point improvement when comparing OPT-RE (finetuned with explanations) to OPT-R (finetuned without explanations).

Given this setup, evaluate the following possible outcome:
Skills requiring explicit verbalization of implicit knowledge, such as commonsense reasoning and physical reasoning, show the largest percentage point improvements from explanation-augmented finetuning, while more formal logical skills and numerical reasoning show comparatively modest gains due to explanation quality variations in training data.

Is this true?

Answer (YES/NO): NO